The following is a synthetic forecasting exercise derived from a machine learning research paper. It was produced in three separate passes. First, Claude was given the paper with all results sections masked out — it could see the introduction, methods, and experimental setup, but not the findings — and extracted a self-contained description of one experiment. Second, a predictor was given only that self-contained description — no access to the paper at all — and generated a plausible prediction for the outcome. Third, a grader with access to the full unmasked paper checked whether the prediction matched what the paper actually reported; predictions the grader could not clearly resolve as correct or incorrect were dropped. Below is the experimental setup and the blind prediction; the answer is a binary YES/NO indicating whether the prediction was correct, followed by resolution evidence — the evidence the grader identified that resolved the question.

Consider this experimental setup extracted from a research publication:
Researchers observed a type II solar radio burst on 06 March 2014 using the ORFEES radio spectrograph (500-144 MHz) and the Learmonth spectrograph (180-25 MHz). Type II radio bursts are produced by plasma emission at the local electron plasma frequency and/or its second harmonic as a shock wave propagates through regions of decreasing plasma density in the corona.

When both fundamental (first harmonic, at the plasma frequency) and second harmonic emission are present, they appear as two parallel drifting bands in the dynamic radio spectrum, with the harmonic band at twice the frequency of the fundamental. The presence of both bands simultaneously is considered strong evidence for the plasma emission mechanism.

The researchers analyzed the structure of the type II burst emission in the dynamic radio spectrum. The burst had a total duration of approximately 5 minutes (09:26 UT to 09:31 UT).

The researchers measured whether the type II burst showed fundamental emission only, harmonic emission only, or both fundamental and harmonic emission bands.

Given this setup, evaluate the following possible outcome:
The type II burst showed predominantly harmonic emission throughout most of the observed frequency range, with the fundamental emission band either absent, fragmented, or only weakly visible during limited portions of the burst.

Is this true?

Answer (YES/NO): NO